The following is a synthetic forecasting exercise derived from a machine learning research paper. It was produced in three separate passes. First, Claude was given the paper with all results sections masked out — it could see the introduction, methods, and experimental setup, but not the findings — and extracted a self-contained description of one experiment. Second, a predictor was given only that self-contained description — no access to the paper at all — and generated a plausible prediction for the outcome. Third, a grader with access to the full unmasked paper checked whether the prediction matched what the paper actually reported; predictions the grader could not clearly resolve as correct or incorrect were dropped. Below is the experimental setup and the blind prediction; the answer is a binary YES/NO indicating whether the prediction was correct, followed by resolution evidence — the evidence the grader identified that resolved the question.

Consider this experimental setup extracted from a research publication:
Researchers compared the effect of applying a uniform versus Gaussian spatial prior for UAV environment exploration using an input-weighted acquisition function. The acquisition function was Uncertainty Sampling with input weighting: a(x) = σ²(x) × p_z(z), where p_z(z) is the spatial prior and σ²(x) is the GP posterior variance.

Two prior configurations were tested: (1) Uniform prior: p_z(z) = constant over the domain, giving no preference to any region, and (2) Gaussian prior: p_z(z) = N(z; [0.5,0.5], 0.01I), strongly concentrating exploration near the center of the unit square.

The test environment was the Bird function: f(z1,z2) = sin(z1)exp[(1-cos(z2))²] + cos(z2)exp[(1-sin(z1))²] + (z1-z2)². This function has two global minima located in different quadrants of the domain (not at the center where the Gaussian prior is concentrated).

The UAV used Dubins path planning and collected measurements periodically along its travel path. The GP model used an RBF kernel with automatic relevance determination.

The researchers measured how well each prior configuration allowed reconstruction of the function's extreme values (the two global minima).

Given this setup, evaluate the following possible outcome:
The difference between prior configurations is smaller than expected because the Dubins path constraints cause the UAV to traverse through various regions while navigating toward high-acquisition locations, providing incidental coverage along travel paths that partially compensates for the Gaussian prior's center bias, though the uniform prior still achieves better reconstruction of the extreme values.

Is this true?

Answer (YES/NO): NO